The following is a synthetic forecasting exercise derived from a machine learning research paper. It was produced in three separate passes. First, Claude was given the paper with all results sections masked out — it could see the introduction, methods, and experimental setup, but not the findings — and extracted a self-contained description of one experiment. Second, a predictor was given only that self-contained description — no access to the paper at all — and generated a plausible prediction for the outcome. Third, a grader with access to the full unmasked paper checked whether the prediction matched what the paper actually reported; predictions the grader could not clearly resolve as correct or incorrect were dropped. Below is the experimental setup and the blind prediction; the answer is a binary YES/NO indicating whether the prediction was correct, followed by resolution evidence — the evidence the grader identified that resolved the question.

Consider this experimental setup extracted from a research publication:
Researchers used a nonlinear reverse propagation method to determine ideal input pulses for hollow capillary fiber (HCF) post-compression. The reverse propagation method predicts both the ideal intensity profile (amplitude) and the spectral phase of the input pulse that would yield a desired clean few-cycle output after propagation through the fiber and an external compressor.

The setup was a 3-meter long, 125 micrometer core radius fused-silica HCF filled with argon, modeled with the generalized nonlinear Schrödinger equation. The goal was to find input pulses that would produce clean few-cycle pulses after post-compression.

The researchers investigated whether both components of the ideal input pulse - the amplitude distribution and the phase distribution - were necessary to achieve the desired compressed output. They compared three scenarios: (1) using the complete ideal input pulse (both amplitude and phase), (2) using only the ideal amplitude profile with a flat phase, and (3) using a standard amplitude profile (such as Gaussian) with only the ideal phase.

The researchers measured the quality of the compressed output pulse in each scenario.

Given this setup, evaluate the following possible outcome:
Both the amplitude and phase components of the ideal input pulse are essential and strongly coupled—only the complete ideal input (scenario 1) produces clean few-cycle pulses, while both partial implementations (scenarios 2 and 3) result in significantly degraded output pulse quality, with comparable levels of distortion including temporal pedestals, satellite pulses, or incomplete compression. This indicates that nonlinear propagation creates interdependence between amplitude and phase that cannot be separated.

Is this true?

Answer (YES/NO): NO